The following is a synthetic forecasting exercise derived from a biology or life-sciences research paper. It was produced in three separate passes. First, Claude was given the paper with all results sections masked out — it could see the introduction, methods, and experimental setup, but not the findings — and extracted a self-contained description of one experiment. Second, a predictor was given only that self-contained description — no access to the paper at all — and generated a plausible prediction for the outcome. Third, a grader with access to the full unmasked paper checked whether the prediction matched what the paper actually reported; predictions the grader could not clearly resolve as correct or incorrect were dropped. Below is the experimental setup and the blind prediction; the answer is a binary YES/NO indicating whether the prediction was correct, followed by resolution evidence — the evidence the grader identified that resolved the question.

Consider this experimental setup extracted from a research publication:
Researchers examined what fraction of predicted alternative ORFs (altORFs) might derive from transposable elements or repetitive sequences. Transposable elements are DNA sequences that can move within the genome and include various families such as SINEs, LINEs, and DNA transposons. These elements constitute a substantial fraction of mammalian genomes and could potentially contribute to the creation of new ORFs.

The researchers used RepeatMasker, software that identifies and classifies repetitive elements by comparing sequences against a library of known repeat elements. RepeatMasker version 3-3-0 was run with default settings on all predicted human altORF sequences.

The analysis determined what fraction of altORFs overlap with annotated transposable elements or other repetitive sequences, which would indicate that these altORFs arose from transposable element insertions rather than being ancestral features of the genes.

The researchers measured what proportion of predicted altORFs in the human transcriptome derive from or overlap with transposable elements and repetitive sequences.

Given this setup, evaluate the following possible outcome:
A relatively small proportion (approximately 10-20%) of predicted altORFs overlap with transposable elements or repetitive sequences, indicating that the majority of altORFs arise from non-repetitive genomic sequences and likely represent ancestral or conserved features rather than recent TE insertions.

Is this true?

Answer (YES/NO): NO